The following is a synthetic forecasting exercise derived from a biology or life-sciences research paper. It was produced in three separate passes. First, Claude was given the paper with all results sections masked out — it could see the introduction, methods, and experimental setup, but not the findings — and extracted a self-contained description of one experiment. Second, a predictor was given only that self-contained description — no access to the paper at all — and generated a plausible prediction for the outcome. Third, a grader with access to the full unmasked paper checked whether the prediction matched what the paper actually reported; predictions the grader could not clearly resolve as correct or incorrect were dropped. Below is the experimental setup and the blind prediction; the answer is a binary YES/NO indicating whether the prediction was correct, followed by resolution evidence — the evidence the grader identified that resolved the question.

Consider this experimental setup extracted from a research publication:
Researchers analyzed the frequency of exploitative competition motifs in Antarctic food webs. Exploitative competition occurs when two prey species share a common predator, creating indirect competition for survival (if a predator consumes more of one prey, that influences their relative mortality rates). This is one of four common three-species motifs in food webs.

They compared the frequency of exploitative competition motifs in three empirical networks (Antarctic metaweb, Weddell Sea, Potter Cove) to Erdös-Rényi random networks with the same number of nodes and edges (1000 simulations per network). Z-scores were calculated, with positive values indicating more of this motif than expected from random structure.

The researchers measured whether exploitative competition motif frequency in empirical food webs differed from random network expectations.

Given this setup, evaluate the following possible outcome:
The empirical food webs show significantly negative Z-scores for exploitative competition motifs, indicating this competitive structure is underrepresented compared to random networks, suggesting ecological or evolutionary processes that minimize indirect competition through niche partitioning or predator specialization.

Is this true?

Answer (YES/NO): NO